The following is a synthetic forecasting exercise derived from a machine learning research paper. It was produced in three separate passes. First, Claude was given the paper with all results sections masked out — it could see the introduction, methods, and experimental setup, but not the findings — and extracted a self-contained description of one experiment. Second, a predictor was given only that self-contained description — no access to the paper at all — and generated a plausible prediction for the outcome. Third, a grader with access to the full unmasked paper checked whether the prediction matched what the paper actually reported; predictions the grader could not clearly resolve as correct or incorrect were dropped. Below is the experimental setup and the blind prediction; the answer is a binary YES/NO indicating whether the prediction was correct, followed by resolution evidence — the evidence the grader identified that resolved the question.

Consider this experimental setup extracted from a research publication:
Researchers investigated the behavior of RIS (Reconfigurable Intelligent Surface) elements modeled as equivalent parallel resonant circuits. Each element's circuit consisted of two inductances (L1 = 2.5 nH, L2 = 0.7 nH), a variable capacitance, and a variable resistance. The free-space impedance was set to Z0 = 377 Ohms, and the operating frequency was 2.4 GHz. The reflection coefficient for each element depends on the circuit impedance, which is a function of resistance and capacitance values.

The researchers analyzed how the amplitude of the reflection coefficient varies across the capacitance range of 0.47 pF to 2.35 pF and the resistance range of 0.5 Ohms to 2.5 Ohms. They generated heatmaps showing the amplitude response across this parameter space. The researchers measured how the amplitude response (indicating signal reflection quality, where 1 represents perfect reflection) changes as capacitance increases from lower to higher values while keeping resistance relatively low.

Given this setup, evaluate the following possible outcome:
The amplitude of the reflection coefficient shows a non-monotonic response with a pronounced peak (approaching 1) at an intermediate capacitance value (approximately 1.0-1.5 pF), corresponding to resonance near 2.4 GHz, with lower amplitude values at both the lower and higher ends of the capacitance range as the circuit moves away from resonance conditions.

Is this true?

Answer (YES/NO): NO